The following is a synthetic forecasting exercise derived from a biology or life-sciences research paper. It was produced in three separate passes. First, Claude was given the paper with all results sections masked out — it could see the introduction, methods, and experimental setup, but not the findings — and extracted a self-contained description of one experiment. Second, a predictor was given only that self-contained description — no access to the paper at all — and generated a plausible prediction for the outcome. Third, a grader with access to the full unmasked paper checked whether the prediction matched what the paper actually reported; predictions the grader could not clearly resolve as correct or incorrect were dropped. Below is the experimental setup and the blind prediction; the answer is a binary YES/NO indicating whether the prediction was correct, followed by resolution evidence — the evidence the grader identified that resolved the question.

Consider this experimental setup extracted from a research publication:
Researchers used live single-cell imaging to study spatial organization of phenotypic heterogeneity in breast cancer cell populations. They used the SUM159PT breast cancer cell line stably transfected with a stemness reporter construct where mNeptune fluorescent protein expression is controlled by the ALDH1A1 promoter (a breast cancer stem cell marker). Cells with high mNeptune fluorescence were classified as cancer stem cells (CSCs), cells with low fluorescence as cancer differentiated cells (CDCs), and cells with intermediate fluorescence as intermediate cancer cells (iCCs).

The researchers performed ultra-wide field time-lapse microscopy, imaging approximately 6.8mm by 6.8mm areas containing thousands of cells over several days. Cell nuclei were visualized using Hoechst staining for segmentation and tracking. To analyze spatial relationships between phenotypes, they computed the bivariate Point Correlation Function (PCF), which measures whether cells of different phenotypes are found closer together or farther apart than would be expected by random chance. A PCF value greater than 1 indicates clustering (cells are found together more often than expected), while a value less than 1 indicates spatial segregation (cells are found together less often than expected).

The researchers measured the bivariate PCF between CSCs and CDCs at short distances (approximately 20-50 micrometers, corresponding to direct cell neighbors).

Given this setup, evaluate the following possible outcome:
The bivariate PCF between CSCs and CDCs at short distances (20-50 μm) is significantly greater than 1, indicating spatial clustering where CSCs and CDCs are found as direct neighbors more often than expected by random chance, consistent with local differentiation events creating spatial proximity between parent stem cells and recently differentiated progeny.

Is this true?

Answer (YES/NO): NO